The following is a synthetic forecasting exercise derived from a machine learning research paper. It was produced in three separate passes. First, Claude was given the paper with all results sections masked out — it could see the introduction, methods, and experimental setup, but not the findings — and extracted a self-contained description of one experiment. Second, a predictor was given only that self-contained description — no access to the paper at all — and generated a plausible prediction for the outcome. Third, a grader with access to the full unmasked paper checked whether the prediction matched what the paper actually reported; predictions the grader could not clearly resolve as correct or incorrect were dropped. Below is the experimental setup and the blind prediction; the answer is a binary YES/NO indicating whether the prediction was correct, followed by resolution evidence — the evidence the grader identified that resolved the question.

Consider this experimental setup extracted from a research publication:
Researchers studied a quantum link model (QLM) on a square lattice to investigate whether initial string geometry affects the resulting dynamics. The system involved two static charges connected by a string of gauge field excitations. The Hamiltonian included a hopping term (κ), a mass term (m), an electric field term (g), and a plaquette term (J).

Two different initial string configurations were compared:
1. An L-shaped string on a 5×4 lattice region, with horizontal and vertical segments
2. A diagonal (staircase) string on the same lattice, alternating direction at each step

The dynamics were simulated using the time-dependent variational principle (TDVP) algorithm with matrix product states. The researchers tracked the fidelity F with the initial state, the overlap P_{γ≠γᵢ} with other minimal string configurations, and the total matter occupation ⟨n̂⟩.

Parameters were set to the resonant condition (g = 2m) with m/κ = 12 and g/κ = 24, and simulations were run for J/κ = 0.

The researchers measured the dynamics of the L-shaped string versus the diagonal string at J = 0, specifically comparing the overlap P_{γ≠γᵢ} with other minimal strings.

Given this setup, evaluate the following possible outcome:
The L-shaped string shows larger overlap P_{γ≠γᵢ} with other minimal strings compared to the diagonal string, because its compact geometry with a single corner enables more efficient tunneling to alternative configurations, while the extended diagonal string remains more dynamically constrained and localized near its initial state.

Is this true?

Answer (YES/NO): NO